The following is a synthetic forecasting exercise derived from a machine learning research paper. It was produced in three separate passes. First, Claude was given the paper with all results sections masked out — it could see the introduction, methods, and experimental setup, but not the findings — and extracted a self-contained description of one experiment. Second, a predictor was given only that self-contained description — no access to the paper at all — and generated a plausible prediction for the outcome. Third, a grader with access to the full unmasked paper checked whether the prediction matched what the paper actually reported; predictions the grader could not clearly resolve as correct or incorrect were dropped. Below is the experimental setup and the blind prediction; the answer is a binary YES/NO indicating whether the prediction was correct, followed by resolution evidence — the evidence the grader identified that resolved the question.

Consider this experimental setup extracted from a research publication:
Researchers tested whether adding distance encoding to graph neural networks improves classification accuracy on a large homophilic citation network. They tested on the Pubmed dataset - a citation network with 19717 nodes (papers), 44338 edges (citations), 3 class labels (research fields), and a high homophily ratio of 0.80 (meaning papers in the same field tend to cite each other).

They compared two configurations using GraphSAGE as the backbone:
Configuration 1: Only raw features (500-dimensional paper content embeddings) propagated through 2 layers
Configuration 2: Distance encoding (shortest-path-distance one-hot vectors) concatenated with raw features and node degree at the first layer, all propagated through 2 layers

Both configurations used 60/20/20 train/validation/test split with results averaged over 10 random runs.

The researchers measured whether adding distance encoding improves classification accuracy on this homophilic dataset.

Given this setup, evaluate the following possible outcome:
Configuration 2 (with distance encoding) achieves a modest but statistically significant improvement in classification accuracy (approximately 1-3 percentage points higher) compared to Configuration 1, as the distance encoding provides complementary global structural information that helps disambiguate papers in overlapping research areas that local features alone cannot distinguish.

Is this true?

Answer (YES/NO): NO